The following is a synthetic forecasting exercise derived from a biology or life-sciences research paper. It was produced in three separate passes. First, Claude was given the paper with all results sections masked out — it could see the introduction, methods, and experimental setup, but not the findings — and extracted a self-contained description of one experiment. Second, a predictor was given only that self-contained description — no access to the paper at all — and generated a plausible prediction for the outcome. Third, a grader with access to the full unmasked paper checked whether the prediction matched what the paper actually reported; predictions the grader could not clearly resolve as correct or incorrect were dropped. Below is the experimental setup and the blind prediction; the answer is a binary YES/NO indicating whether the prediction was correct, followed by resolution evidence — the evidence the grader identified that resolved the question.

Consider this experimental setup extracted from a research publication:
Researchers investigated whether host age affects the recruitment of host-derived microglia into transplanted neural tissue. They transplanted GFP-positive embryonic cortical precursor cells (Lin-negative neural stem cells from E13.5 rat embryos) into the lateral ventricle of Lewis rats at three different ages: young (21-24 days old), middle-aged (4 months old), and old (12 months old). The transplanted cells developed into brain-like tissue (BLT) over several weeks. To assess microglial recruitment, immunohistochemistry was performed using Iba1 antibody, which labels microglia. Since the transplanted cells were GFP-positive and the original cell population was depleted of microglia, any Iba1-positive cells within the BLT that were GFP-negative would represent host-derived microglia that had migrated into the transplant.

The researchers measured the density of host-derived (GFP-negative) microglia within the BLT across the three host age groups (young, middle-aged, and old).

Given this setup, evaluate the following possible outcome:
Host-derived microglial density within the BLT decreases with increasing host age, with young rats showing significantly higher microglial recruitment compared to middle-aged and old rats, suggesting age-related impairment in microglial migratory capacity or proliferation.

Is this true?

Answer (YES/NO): NO